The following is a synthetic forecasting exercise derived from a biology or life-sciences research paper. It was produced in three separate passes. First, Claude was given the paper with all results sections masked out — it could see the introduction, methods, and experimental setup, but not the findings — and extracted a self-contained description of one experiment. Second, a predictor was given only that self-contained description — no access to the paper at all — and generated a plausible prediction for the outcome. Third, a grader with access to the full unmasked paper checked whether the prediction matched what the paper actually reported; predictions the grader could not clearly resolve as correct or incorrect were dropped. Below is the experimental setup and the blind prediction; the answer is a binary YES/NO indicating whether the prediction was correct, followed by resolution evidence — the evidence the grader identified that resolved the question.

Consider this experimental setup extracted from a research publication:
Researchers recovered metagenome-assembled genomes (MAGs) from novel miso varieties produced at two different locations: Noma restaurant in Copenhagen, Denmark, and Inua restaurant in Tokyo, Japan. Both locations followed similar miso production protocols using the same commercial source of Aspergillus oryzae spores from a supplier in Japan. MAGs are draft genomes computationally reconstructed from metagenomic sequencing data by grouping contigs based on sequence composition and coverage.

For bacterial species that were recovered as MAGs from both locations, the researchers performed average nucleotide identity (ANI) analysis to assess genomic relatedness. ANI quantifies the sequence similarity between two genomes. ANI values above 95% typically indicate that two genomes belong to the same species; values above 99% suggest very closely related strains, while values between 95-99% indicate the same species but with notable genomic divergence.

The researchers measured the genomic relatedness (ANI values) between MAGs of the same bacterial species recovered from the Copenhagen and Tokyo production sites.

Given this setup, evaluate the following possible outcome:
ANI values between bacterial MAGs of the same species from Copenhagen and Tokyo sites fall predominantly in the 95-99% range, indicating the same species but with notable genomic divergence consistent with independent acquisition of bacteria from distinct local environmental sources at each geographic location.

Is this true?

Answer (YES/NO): NO